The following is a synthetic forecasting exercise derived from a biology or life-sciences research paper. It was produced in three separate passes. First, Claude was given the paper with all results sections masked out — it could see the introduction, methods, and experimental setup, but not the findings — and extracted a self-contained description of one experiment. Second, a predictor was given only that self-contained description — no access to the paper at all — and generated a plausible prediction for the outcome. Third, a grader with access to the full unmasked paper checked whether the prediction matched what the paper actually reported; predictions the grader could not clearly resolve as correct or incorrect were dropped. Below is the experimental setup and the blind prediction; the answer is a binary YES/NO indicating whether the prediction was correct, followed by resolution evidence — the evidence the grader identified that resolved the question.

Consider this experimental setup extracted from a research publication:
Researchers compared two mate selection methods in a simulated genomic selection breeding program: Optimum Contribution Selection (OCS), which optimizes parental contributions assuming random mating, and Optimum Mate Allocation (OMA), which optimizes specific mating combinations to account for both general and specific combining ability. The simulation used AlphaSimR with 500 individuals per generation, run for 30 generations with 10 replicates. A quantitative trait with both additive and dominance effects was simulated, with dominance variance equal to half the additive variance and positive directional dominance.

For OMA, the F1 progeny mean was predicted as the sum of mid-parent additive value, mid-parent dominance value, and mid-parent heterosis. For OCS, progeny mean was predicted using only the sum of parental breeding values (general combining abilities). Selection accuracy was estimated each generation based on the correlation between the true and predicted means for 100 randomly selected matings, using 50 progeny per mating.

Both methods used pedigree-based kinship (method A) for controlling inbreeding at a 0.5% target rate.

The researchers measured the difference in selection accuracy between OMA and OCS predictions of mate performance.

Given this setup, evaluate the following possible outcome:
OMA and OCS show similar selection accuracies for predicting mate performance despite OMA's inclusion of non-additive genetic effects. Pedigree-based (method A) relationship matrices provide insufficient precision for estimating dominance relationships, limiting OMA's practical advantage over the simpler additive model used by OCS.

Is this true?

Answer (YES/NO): NO